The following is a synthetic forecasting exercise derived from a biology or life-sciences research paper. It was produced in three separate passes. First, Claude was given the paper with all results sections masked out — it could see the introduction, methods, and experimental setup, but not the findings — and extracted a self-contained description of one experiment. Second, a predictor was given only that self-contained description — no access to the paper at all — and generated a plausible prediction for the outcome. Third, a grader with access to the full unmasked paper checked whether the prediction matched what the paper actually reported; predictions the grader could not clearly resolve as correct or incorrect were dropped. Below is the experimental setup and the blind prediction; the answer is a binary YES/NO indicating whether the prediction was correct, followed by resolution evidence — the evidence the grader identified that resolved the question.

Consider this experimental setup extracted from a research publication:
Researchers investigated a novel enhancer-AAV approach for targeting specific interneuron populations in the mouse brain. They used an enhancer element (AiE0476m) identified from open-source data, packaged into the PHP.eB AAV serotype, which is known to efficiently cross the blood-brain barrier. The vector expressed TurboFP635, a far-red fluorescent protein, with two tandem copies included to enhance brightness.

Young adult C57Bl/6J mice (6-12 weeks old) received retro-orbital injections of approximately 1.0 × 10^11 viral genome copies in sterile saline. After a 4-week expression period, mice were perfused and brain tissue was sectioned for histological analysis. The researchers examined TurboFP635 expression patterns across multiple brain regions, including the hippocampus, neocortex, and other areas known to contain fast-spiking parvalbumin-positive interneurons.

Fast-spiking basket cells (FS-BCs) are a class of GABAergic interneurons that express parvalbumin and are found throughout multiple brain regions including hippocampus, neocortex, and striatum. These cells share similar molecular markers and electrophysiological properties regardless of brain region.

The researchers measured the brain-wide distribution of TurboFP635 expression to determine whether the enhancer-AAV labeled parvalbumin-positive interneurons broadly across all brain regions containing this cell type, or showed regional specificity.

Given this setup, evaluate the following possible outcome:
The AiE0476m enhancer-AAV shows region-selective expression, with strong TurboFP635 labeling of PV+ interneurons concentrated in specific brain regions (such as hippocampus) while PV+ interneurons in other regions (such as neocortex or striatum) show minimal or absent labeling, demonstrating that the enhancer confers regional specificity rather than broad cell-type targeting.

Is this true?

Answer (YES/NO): YES